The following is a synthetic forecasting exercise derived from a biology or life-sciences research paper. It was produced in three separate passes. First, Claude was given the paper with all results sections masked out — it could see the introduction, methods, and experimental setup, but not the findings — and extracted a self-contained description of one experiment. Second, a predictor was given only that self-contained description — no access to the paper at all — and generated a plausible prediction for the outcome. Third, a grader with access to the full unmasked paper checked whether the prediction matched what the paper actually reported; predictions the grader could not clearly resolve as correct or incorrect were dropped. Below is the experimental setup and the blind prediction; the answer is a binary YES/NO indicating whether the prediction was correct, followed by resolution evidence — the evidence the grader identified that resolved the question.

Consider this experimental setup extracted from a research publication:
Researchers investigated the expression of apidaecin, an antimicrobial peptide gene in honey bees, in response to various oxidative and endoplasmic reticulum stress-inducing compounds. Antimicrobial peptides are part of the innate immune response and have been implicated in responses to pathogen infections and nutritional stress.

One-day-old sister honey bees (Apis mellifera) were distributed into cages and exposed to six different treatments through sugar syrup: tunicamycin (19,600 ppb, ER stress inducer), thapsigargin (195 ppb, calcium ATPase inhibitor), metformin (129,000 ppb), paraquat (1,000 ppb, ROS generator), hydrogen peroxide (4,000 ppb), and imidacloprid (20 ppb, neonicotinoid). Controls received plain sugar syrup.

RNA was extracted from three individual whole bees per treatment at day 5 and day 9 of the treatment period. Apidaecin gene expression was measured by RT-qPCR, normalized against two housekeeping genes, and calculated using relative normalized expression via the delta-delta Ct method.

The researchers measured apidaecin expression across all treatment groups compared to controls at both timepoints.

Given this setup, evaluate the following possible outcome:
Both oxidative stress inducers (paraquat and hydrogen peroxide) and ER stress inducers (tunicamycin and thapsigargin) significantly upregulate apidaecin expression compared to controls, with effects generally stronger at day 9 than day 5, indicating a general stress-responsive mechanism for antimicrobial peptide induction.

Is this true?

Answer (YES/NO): NO